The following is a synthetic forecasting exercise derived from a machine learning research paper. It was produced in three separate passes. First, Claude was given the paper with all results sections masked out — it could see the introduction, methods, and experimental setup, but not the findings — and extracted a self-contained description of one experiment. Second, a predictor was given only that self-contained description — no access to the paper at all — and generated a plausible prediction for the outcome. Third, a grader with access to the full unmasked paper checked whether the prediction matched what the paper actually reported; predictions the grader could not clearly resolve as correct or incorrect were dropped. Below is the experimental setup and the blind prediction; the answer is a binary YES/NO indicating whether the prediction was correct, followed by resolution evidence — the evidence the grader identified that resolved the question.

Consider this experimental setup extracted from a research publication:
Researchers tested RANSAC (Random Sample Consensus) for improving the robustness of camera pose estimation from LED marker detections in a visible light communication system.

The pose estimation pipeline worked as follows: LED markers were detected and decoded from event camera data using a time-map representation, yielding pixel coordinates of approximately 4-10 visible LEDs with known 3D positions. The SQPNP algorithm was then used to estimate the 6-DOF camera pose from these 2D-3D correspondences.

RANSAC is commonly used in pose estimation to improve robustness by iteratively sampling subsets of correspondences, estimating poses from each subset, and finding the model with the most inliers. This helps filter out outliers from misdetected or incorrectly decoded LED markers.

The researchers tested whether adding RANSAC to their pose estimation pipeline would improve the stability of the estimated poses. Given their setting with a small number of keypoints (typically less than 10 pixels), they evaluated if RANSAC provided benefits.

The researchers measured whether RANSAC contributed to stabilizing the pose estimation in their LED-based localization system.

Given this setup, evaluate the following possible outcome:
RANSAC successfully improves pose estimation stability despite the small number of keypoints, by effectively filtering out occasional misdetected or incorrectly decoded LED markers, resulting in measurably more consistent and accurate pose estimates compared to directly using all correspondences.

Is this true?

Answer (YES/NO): NO